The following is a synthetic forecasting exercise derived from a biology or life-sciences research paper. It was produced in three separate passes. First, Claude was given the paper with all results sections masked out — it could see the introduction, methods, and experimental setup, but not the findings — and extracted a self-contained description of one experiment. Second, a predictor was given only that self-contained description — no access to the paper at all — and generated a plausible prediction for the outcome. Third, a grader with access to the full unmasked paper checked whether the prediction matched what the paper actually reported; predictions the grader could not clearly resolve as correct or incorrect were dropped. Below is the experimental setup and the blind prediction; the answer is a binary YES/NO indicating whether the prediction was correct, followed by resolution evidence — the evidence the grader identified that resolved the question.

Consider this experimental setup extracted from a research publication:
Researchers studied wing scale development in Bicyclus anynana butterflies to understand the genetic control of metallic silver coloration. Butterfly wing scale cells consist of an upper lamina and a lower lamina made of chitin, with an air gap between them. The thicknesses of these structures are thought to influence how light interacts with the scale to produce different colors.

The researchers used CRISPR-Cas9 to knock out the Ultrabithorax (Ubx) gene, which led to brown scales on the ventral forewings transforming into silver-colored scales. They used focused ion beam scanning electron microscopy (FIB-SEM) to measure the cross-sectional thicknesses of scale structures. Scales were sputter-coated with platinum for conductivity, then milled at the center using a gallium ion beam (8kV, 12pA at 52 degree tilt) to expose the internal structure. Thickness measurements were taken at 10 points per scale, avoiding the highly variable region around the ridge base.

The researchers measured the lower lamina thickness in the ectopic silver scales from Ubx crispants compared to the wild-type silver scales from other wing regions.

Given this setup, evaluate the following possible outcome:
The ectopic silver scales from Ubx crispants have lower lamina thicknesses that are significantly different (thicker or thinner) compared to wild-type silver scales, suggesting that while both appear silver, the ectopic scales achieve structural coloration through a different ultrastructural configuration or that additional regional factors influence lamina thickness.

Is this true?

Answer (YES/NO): NO